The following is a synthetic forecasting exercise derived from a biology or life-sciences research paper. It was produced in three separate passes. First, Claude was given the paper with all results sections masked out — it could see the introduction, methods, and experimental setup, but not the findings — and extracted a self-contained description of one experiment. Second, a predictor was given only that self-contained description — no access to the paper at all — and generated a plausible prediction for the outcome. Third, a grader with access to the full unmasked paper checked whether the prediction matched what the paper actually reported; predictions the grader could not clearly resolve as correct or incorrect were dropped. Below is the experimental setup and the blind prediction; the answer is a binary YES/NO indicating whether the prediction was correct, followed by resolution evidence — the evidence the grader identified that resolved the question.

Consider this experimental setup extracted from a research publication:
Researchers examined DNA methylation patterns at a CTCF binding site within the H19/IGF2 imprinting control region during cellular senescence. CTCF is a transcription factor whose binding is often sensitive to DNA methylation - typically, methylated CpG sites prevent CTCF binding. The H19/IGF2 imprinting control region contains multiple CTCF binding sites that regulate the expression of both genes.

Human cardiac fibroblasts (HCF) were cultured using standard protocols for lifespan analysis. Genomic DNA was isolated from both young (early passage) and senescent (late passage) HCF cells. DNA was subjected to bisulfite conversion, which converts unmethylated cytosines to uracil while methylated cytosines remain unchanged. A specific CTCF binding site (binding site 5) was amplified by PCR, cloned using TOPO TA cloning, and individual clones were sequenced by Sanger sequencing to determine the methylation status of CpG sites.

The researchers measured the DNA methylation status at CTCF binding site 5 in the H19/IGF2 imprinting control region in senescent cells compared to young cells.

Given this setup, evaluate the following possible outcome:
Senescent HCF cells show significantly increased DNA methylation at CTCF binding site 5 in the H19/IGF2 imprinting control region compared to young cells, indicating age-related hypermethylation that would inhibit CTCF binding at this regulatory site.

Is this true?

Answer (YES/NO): NO